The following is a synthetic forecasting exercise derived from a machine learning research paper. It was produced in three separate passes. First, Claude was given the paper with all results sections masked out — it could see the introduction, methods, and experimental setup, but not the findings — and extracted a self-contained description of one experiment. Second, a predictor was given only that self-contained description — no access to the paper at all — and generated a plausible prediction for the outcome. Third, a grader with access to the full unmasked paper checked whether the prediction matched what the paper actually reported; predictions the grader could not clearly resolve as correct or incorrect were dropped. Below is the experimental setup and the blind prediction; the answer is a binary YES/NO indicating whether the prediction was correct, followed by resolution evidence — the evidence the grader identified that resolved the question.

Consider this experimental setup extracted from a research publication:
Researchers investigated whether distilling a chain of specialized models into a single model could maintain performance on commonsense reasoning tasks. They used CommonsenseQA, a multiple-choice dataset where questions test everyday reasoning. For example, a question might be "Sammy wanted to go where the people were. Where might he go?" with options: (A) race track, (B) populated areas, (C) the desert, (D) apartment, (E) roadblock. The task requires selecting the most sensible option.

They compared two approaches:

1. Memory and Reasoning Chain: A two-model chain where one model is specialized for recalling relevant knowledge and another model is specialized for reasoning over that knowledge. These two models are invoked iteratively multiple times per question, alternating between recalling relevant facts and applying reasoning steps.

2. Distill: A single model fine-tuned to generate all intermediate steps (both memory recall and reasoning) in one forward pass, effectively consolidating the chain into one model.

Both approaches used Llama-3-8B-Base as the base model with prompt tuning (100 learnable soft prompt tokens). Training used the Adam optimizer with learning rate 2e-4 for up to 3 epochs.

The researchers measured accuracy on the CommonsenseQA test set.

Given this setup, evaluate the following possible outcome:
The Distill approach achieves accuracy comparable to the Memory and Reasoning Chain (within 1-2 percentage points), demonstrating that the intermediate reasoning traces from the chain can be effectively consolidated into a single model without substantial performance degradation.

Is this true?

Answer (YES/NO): NO